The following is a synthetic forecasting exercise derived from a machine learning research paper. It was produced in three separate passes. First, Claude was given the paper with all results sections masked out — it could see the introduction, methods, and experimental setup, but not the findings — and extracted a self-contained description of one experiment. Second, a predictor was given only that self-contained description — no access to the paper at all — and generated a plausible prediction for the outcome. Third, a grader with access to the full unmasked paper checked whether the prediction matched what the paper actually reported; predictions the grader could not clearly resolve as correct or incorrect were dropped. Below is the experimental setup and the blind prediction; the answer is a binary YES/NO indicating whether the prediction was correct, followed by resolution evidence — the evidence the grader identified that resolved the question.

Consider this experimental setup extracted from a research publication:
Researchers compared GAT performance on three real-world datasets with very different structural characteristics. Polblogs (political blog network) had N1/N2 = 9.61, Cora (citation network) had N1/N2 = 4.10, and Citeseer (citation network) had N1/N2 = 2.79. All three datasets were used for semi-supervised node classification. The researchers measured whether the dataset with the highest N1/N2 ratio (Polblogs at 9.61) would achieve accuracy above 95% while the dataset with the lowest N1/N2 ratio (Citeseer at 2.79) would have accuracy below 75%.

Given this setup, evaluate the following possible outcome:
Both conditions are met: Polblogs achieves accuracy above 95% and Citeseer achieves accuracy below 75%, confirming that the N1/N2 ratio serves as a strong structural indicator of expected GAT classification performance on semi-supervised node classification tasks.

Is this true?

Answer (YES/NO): YES